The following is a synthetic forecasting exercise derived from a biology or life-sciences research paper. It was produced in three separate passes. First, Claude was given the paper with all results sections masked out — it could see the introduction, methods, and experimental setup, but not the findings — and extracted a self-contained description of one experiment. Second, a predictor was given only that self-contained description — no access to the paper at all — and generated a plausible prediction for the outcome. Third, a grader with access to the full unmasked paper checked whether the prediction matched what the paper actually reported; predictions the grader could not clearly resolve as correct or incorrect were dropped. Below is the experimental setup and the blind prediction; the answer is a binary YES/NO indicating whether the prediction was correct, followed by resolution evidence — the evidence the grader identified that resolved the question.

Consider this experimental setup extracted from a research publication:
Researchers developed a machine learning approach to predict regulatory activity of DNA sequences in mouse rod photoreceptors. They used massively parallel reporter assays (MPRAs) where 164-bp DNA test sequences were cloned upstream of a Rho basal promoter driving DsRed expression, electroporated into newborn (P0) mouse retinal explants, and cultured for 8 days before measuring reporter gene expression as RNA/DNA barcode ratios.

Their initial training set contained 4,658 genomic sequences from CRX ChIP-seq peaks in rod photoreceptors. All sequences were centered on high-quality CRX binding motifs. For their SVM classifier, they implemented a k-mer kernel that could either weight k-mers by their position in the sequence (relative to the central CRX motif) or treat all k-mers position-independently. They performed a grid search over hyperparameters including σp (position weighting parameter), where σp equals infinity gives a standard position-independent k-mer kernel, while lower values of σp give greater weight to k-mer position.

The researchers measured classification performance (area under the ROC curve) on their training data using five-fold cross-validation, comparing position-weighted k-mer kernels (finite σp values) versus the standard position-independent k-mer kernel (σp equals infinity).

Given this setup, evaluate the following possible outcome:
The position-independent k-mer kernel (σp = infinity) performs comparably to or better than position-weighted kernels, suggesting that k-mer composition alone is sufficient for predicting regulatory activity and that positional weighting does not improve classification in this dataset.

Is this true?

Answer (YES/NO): NO